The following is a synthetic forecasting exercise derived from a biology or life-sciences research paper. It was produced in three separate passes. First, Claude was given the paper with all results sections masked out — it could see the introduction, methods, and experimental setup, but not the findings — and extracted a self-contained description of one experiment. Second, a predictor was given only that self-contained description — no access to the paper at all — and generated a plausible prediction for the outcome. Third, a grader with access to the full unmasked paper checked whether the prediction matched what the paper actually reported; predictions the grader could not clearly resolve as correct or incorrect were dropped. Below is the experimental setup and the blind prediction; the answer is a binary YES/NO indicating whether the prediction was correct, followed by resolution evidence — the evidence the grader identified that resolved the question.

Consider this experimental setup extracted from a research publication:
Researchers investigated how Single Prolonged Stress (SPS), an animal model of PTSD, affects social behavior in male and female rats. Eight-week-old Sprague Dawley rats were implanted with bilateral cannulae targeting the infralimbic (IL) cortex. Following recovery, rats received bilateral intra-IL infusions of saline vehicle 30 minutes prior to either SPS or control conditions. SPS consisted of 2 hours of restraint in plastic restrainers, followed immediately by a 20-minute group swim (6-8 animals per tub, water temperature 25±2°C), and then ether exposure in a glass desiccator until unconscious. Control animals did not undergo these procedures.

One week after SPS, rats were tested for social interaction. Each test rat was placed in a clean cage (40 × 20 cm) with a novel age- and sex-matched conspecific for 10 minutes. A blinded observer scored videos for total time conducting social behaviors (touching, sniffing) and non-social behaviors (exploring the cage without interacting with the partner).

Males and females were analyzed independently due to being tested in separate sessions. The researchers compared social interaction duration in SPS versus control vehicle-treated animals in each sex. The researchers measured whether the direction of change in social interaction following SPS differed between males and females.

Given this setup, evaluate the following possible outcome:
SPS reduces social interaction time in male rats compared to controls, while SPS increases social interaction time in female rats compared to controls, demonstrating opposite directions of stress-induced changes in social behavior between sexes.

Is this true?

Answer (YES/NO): NO